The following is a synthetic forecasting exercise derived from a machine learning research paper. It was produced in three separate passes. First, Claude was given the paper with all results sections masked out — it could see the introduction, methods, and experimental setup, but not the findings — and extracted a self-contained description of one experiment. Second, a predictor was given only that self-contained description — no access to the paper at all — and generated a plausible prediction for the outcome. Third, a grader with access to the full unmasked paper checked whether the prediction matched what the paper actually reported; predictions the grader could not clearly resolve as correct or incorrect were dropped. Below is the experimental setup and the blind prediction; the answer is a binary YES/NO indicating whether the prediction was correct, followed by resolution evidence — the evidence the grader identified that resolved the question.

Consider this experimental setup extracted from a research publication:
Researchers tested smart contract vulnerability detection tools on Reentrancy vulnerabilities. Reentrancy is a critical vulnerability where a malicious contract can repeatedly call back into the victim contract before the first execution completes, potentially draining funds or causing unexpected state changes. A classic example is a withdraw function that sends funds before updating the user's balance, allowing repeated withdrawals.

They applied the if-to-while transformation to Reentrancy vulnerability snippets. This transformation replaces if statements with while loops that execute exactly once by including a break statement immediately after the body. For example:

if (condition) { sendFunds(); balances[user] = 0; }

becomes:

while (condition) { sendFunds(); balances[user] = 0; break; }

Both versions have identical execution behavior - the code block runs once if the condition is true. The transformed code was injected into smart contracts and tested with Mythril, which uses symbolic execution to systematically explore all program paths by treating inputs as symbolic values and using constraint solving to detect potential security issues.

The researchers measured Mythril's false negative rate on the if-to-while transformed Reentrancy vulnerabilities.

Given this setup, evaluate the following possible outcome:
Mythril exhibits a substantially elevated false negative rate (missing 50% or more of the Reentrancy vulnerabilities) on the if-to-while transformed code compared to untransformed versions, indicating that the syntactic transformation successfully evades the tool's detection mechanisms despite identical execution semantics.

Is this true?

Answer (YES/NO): NO